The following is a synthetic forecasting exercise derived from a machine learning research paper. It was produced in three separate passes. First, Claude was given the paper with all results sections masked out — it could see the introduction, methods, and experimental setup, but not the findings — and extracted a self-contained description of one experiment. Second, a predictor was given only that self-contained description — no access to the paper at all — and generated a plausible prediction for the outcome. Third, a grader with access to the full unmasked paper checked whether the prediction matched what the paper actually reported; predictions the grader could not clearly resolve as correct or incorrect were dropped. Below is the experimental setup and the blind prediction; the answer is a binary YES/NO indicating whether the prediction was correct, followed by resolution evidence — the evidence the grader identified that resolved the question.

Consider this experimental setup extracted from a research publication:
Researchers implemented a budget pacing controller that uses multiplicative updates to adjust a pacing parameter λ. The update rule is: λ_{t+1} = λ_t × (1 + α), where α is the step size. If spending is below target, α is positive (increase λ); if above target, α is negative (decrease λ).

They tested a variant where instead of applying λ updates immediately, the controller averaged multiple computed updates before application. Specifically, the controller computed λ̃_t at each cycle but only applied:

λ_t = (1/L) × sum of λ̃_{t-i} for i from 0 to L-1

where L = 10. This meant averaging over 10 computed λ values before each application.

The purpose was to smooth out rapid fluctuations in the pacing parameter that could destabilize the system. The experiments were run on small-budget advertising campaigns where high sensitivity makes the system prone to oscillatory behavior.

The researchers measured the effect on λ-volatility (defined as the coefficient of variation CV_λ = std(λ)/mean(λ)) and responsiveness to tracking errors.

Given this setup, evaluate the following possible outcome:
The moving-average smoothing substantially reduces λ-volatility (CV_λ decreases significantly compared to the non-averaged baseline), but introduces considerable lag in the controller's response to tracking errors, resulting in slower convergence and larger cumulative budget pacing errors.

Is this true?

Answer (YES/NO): NO